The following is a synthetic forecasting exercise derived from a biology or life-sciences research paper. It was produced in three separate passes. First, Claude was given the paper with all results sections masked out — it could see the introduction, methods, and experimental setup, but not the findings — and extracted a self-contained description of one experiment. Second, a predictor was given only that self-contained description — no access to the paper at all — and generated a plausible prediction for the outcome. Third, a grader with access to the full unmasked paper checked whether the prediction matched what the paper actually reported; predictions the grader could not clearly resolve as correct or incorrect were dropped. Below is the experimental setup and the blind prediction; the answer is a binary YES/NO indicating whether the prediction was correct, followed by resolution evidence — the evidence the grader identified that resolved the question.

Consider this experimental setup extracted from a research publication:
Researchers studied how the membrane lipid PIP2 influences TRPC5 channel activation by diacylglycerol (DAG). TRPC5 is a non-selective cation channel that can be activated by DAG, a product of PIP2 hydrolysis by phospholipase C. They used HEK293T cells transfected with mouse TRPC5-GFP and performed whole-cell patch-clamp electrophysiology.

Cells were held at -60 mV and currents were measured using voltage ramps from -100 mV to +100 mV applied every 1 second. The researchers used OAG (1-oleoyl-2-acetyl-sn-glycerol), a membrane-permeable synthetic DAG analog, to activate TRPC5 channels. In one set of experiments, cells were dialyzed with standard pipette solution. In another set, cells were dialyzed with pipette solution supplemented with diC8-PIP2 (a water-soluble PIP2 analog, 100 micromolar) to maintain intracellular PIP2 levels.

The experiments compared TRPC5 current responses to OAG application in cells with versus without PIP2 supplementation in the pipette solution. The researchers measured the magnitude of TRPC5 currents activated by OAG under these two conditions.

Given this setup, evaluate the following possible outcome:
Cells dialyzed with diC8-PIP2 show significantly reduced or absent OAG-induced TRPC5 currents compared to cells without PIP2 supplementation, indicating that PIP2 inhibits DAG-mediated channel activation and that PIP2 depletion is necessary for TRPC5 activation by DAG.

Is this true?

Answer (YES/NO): NO